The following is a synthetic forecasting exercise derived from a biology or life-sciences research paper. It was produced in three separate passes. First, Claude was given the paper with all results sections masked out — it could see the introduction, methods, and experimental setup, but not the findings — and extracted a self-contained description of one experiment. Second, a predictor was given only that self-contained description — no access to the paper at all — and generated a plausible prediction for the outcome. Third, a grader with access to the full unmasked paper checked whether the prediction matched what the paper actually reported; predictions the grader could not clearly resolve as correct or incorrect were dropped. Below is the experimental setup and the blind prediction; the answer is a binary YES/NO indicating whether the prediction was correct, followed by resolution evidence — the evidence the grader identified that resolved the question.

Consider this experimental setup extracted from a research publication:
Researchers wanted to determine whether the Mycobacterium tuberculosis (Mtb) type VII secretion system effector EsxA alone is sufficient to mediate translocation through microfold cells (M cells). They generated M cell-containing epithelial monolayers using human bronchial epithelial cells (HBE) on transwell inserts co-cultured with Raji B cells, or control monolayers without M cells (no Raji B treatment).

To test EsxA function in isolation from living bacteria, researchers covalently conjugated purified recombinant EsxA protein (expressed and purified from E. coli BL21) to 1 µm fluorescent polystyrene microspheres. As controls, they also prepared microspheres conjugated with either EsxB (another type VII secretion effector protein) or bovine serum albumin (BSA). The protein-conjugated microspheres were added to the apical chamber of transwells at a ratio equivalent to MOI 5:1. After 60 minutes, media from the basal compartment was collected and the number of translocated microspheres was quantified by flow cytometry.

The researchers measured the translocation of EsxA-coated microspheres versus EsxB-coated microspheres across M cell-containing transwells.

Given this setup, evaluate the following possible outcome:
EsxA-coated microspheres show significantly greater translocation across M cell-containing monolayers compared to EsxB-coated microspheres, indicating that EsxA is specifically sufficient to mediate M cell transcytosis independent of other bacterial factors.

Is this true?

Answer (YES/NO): YES